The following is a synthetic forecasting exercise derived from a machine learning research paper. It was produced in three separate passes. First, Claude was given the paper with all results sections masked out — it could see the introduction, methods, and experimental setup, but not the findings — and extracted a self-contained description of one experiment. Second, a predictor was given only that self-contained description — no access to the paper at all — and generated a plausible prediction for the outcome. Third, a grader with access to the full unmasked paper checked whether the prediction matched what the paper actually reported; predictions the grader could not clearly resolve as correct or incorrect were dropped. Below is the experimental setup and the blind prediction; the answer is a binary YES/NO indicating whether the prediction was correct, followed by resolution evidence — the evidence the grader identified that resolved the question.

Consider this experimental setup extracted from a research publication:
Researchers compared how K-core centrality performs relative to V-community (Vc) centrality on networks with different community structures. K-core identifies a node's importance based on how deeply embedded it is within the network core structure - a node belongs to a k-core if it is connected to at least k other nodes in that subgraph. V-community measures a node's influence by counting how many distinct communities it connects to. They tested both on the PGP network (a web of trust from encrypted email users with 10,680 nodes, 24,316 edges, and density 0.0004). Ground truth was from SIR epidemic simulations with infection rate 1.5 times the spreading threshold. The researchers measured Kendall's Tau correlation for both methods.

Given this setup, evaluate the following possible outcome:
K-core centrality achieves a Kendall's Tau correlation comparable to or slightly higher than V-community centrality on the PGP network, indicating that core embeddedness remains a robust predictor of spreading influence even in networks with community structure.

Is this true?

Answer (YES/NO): NO